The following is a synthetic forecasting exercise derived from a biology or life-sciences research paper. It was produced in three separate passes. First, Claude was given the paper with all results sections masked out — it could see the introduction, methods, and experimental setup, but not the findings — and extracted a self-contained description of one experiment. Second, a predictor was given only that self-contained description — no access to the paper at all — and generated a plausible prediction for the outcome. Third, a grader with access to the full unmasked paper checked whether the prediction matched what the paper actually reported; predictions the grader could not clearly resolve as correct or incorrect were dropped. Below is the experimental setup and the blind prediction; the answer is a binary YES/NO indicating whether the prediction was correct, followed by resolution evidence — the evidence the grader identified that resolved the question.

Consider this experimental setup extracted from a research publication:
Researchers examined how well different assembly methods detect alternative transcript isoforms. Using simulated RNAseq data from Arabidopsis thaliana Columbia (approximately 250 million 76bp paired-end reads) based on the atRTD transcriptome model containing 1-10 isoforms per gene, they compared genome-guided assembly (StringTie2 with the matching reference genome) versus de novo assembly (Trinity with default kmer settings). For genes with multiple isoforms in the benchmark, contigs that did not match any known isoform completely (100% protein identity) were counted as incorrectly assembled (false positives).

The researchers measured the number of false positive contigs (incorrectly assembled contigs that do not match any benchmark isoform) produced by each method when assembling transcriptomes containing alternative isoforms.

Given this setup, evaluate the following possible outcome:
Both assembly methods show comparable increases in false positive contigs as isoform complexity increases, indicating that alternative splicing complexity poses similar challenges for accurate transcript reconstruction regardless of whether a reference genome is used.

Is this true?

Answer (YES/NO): NO